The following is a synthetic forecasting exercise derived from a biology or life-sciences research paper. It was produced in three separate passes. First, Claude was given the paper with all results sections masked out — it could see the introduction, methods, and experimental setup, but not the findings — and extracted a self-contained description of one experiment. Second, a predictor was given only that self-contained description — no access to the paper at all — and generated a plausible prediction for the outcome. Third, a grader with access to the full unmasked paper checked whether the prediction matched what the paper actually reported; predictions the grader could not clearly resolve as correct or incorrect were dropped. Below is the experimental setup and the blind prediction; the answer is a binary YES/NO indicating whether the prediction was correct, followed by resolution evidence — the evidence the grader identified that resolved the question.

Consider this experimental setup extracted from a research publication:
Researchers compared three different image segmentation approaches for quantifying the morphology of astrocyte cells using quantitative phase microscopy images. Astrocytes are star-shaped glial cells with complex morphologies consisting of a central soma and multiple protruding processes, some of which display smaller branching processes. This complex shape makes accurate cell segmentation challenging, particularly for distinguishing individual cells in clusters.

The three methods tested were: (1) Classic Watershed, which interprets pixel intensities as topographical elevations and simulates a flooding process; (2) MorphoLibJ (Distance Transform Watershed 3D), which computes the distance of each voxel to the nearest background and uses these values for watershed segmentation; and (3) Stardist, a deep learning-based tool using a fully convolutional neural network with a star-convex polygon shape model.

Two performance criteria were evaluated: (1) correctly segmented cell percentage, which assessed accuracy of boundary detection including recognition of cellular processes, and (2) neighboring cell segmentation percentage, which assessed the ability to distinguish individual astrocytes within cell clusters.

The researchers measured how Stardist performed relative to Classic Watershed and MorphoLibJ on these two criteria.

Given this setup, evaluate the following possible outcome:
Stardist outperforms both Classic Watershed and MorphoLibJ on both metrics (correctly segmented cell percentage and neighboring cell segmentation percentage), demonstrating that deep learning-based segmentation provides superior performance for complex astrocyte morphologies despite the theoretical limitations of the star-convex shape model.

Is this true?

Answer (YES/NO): NO